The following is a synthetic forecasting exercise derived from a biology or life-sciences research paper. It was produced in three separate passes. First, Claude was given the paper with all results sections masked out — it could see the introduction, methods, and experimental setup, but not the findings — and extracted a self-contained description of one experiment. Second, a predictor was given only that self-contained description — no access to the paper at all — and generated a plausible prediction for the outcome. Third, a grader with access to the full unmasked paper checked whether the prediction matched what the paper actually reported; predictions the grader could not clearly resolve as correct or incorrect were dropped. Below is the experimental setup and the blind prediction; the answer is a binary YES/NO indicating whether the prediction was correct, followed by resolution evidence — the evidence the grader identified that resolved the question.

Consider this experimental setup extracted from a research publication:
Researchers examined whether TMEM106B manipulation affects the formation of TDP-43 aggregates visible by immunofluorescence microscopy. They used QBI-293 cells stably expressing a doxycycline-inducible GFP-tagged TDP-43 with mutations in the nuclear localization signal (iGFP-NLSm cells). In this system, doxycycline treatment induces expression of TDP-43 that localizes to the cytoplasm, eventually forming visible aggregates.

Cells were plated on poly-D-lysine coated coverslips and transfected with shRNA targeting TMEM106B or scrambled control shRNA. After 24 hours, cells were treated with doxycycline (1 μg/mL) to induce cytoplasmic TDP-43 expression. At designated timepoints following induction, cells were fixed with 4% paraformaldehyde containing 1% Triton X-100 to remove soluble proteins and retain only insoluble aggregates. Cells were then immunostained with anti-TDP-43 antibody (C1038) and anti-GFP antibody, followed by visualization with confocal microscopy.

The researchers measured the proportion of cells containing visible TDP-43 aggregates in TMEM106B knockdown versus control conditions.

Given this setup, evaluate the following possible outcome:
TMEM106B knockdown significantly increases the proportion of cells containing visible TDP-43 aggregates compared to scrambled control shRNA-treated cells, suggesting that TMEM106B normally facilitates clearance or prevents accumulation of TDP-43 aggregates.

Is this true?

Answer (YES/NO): YES